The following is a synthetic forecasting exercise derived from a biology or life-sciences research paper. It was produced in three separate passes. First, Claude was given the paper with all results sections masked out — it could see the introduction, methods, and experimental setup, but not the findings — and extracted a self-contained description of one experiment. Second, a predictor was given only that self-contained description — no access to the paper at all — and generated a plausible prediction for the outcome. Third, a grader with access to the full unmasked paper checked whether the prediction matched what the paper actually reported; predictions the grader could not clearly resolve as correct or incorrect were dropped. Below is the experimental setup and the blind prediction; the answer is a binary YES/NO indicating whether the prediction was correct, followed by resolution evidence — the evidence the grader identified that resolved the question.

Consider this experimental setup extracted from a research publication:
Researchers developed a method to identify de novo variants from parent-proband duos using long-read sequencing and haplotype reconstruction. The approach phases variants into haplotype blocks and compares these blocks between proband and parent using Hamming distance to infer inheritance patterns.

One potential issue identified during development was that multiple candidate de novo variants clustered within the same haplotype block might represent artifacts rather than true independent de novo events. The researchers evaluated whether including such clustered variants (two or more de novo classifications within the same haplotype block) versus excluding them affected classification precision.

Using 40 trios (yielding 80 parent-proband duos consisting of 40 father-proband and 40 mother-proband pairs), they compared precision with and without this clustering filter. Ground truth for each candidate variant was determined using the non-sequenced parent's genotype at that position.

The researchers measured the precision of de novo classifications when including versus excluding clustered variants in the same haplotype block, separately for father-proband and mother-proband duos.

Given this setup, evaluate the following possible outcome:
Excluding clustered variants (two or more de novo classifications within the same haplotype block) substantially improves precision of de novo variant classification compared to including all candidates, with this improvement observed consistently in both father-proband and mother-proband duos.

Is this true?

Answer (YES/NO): YES